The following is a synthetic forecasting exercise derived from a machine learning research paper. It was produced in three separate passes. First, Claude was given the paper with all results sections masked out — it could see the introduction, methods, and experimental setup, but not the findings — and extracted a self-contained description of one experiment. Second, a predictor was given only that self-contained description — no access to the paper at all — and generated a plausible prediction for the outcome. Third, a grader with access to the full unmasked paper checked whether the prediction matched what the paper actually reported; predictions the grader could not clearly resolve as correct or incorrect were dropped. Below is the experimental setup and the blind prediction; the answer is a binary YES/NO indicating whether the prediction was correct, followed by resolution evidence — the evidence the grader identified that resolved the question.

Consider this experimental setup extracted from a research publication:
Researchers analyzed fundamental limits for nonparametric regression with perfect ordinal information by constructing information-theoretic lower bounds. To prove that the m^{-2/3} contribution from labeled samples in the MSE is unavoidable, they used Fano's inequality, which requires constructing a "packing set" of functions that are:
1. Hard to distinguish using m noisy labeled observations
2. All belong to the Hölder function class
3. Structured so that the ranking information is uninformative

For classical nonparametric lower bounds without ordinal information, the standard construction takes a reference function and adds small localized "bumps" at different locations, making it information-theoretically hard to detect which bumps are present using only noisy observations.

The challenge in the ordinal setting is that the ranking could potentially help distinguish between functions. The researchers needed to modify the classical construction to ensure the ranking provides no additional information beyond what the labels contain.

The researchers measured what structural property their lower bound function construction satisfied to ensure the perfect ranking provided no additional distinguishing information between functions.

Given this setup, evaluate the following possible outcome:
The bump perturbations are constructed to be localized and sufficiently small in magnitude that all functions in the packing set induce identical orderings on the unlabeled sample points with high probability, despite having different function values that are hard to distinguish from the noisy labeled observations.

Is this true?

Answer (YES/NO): NO